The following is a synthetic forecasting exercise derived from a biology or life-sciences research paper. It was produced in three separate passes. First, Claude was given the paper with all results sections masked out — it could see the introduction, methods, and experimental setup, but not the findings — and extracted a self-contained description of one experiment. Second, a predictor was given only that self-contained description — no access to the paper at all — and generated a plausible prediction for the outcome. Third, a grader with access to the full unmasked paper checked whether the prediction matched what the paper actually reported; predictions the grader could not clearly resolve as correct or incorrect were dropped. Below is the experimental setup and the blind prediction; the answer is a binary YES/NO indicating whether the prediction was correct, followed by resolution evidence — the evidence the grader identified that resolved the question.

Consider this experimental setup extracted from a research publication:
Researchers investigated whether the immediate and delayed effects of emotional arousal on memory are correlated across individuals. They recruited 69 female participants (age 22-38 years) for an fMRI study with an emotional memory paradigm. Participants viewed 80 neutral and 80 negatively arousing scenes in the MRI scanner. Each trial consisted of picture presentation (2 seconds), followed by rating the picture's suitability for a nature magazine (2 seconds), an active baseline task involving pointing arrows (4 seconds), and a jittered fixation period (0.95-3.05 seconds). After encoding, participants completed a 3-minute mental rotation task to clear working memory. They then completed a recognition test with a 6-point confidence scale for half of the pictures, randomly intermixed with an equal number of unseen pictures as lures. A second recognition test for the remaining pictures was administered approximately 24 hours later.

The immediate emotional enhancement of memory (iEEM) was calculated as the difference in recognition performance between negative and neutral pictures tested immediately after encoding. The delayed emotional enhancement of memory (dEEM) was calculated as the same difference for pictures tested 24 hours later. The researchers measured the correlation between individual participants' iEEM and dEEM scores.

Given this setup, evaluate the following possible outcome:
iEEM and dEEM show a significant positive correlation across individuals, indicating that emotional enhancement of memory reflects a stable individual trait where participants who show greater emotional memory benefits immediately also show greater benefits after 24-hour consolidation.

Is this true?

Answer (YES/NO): NO